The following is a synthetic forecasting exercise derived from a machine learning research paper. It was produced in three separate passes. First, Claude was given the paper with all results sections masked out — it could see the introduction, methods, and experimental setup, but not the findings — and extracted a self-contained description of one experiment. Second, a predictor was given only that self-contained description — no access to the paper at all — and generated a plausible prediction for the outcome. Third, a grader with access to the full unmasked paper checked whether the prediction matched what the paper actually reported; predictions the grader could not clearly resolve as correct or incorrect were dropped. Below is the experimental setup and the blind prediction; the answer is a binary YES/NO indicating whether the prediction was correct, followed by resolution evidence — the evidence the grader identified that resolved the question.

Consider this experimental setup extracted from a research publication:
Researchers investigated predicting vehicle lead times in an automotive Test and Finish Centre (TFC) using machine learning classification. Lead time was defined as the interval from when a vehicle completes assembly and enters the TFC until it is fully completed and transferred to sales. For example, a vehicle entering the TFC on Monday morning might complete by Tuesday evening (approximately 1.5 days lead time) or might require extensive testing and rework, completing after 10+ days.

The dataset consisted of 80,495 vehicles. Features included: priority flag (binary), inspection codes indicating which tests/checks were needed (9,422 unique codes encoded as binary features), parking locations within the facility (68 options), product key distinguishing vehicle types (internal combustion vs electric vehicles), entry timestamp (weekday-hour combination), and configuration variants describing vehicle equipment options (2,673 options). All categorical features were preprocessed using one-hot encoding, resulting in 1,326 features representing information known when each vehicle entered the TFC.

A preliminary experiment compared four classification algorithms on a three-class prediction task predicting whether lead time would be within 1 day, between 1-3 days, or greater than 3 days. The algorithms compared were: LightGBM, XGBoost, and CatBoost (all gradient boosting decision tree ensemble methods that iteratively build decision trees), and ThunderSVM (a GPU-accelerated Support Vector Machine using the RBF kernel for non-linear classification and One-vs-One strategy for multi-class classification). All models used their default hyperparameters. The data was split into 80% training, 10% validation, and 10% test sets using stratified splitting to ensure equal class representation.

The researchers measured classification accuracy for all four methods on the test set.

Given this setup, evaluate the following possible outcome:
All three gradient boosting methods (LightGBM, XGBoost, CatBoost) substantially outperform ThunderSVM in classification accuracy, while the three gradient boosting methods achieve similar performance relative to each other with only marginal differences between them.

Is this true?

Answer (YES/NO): YES